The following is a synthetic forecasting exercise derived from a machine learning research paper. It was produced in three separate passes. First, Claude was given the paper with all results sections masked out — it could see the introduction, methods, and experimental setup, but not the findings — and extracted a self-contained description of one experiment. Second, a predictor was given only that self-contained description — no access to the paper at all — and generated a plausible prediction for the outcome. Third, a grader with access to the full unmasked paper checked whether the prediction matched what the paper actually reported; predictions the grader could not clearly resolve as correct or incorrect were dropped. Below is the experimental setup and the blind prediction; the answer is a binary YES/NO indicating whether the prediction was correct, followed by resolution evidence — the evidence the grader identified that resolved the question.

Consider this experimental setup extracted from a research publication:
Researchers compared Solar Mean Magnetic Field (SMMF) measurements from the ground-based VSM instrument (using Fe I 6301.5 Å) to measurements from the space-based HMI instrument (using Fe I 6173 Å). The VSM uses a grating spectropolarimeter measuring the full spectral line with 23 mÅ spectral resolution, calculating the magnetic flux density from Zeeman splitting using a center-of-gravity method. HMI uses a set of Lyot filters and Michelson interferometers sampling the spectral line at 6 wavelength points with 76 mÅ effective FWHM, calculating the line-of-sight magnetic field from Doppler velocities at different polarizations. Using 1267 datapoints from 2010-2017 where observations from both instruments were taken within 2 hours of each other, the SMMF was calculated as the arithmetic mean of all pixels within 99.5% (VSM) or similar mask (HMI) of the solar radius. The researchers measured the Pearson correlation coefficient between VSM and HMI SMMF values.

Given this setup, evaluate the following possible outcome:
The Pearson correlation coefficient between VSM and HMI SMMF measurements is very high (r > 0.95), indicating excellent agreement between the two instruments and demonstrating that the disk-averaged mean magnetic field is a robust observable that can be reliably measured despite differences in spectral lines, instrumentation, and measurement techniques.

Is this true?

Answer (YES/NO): NO